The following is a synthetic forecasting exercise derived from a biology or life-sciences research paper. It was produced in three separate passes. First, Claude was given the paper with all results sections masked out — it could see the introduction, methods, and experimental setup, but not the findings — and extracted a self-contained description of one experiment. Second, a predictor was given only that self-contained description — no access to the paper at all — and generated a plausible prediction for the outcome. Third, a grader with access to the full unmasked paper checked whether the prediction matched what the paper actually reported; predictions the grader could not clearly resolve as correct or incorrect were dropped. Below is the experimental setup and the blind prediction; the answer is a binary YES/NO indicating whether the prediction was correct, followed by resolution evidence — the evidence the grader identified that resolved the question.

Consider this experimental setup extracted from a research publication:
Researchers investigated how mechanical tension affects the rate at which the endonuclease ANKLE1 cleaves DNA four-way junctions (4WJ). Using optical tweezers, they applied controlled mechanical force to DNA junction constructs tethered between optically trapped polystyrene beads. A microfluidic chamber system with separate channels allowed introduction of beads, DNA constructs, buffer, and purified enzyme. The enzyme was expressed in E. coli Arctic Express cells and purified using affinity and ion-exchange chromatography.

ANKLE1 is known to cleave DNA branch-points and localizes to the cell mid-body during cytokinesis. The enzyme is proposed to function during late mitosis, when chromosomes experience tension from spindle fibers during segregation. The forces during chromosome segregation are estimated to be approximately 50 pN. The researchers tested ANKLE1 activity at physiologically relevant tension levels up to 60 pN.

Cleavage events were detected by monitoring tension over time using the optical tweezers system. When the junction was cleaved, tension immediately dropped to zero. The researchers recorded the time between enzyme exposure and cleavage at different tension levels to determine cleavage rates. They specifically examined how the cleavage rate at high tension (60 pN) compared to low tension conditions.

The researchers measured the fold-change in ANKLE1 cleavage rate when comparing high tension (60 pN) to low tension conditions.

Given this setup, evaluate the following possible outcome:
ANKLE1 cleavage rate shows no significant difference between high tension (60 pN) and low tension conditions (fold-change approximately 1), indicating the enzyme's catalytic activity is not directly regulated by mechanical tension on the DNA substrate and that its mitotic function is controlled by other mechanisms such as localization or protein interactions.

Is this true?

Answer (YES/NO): NO